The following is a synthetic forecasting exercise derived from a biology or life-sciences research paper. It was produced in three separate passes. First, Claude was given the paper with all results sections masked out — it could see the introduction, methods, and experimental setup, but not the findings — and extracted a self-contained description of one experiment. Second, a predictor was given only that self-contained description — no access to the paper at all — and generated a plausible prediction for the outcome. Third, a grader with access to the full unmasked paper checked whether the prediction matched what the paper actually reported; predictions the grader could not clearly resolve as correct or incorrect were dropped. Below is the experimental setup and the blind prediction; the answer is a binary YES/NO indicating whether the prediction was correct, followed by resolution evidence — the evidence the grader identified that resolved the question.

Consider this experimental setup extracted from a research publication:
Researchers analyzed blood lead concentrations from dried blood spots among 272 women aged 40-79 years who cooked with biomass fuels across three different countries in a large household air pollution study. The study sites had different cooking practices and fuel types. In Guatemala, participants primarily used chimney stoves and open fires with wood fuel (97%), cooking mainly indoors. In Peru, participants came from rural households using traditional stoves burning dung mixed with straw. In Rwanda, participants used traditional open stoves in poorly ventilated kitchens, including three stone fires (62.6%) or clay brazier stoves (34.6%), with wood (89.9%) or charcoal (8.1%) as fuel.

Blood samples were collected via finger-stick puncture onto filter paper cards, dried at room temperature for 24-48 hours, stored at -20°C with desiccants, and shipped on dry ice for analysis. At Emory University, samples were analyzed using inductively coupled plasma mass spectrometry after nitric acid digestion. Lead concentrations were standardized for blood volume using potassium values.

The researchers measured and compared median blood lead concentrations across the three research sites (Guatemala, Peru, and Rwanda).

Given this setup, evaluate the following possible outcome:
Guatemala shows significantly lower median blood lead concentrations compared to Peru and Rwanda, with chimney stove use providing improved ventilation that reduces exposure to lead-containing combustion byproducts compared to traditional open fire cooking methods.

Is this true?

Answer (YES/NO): NO